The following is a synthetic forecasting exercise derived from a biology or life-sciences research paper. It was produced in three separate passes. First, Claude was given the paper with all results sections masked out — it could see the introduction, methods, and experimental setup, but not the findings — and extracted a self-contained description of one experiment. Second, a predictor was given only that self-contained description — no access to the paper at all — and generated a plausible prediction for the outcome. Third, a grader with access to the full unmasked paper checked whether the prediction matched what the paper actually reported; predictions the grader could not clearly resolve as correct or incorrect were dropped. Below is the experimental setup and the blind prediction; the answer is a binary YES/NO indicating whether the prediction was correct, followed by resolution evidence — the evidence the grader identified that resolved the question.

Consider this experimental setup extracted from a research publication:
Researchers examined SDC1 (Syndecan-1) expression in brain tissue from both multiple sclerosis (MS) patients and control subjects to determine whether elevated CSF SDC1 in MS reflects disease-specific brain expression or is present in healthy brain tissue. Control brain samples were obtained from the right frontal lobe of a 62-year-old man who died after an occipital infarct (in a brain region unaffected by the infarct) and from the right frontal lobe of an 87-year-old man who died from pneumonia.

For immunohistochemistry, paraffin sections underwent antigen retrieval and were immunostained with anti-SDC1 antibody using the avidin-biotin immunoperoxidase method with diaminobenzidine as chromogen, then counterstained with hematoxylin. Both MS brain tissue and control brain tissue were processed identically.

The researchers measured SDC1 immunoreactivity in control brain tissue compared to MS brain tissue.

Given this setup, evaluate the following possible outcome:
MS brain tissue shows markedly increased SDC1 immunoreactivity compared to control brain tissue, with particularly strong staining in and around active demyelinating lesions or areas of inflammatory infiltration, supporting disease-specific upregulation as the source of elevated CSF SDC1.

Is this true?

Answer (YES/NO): NO